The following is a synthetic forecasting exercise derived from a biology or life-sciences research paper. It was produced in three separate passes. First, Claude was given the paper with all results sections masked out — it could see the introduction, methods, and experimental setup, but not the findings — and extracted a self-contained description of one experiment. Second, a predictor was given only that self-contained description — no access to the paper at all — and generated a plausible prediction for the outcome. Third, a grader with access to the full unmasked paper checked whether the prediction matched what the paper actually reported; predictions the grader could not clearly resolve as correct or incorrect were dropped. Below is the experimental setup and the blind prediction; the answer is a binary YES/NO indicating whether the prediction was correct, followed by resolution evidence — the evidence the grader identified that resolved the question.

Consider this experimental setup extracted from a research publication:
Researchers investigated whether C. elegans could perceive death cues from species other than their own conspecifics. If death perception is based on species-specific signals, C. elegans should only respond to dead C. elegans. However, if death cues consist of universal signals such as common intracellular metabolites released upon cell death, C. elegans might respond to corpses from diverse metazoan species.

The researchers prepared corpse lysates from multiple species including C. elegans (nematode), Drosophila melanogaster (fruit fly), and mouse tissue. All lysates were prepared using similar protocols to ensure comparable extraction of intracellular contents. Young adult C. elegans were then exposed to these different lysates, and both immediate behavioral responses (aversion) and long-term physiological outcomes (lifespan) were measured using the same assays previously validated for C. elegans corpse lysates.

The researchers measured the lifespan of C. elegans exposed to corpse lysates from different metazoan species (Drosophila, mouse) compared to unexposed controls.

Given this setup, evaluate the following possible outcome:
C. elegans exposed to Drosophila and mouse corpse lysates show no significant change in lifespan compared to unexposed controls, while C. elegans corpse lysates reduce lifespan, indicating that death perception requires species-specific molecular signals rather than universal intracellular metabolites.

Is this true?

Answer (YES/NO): NO